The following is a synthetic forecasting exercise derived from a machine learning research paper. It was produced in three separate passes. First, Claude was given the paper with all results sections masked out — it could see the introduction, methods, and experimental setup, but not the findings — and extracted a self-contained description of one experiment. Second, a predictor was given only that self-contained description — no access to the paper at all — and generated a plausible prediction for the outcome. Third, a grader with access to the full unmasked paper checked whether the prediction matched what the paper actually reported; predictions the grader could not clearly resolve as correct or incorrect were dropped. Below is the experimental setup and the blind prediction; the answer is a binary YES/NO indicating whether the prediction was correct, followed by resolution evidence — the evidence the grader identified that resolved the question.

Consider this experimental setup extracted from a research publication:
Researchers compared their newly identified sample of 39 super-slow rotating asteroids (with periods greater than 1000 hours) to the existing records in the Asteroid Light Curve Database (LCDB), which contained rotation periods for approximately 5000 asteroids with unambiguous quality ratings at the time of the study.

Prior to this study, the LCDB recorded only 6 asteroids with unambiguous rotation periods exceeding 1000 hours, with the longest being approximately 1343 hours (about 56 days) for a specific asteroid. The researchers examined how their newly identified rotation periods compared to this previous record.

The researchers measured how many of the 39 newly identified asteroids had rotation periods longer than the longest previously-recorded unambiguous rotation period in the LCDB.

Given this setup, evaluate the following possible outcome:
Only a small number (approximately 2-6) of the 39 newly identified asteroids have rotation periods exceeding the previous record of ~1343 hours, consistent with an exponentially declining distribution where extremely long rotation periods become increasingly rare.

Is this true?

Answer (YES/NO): NO